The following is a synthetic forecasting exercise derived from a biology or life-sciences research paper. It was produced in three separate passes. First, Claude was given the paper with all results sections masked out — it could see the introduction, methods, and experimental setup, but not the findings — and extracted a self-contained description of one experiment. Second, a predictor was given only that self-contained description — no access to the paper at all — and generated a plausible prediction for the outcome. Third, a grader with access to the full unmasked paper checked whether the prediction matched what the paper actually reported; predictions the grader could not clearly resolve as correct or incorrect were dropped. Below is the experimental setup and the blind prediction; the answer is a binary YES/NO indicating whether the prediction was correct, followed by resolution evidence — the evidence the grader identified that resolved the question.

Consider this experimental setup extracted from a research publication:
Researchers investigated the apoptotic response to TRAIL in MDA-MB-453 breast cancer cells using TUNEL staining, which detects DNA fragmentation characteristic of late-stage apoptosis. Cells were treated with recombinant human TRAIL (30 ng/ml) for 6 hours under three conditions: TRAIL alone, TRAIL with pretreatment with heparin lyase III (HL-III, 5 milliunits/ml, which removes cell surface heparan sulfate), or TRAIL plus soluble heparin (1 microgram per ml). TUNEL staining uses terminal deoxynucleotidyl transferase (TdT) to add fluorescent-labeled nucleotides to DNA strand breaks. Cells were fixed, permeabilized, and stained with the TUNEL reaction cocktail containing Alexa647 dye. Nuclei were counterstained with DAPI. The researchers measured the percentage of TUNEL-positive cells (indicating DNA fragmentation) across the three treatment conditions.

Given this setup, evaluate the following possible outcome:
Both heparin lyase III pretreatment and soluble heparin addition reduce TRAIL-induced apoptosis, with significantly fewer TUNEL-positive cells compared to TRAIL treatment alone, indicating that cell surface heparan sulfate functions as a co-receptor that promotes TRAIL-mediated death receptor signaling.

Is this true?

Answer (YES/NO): YES